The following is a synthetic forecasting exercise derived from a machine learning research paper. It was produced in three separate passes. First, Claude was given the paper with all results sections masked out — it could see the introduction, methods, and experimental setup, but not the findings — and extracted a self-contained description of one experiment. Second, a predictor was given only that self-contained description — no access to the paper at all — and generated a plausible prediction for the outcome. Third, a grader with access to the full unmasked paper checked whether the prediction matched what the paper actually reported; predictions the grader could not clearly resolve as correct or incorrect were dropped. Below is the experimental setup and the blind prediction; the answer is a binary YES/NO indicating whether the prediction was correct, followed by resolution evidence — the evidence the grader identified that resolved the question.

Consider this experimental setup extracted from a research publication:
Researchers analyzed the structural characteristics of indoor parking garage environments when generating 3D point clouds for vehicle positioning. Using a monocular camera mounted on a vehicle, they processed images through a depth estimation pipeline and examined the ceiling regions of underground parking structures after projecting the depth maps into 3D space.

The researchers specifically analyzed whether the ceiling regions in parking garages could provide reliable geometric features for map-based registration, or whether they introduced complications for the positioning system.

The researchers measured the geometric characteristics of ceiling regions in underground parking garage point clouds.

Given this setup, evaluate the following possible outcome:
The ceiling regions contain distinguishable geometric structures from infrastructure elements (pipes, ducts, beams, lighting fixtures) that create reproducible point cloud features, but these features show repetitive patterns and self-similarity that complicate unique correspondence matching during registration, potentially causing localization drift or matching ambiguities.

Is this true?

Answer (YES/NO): NO